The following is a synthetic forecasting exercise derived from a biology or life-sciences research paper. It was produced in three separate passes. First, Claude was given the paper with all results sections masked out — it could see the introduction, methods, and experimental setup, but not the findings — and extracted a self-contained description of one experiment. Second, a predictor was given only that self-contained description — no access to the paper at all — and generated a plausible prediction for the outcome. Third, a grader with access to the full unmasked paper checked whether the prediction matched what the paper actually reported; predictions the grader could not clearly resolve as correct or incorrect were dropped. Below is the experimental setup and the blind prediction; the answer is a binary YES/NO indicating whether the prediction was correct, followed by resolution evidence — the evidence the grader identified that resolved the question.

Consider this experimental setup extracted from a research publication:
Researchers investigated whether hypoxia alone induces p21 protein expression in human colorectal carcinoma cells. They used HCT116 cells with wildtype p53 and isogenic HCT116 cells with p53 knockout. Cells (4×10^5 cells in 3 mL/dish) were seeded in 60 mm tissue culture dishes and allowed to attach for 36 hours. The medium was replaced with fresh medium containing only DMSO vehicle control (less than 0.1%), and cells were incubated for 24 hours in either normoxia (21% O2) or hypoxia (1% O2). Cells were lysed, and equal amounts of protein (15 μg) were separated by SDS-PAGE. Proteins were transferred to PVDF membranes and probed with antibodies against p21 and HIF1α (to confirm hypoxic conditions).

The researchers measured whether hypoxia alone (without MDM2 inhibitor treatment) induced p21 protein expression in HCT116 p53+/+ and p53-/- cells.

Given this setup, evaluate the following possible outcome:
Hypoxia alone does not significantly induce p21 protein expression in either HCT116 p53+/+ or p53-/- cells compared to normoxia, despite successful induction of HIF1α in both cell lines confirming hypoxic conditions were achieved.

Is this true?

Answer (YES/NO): YES